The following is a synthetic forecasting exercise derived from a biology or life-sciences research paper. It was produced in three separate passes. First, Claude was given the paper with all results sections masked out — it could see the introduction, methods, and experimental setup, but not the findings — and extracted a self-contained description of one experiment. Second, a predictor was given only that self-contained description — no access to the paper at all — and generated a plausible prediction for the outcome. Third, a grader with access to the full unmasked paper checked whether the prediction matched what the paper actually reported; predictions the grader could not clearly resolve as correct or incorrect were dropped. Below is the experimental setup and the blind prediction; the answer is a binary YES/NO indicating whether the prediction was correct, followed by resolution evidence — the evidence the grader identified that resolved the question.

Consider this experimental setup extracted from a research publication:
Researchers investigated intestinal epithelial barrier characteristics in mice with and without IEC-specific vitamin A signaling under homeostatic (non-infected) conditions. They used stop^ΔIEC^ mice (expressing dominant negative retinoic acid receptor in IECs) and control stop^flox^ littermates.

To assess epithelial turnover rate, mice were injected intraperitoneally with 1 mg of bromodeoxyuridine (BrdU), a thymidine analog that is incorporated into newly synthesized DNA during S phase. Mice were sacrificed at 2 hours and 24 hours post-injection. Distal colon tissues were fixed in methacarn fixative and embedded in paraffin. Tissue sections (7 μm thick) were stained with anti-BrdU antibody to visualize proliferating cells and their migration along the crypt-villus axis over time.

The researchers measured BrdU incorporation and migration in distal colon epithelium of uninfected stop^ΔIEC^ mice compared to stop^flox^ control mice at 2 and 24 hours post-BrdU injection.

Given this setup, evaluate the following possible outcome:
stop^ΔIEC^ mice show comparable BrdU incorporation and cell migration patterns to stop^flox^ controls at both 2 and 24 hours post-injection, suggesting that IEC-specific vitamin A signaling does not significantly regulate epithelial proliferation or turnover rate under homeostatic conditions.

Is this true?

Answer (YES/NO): YES